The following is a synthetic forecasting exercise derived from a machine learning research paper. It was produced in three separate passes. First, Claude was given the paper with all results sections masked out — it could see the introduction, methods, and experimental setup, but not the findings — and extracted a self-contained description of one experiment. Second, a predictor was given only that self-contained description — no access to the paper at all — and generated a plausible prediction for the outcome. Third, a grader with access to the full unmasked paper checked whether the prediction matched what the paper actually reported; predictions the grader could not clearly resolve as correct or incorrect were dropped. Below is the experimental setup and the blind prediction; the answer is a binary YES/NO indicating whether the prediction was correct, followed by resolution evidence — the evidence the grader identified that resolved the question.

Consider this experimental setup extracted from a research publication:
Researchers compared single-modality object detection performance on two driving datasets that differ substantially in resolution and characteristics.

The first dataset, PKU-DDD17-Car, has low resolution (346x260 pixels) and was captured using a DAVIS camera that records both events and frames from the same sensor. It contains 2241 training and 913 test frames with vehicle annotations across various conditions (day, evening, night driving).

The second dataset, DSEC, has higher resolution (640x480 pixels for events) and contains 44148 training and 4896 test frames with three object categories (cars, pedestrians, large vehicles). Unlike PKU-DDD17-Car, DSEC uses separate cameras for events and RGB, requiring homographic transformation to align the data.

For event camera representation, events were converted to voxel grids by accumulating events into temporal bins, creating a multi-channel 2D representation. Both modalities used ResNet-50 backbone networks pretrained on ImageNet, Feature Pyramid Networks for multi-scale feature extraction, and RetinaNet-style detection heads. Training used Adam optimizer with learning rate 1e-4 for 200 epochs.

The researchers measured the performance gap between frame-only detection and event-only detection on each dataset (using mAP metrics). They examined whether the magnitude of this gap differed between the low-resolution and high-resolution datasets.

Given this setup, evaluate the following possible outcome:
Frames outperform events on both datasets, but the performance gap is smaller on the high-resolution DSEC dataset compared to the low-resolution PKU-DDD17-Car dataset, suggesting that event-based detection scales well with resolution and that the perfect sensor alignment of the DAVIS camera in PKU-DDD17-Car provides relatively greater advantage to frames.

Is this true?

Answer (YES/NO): NO